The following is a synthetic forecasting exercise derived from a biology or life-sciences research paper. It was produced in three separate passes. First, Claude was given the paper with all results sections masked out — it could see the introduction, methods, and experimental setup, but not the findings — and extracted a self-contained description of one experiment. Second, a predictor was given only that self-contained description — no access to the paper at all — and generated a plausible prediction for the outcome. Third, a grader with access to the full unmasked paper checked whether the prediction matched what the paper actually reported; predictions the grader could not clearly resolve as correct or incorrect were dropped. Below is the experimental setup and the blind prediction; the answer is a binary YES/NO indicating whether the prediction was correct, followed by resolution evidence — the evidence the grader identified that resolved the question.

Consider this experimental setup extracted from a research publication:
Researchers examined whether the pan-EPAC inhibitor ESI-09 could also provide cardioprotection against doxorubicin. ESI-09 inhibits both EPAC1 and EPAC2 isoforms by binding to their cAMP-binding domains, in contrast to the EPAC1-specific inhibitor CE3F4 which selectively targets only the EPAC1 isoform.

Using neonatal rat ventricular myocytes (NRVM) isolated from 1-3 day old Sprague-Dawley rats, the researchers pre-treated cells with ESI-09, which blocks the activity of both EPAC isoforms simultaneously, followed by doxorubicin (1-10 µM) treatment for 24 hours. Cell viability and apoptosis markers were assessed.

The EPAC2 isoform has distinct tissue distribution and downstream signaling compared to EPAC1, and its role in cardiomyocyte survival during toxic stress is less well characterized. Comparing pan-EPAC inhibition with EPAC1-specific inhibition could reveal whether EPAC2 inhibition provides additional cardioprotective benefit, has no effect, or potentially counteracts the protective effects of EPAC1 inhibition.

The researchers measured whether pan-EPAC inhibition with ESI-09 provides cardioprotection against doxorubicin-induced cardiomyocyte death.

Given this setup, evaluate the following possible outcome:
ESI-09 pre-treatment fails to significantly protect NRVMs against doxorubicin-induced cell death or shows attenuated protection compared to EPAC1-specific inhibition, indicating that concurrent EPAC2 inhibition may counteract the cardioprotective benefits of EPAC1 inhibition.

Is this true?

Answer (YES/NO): NO